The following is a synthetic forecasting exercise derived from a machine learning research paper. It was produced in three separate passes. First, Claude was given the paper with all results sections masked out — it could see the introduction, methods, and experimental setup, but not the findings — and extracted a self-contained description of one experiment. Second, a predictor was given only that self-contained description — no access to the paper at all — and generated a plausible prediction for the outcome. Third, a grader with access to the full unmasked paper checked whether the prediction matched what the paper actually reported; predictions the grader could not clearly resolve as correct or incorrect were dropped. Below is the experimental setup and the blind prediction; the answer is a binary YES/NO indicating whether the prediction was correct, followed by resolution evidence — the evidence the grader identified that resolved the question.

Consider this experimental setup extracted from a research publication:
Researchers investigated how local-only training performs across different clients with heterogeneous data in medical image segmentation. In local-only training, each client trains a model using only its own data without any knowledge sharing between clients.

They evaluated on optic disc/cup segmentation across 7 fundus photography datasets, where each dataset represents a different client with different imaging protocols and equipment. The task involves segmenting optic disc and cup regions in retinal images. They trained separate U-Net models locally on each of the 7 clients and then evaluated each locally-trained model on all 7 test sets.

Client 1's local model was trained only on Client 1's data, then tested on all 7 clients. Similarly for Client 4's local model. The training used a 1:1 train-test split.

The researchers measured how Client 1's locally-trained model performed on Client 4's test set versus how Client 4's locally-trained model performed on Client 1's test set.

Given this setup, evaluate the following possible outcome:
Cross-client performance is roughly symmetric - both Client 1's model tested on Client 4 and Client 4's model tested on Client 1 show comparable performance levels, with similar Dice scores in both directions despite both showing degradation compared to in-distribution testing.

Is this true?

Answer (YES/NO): NO